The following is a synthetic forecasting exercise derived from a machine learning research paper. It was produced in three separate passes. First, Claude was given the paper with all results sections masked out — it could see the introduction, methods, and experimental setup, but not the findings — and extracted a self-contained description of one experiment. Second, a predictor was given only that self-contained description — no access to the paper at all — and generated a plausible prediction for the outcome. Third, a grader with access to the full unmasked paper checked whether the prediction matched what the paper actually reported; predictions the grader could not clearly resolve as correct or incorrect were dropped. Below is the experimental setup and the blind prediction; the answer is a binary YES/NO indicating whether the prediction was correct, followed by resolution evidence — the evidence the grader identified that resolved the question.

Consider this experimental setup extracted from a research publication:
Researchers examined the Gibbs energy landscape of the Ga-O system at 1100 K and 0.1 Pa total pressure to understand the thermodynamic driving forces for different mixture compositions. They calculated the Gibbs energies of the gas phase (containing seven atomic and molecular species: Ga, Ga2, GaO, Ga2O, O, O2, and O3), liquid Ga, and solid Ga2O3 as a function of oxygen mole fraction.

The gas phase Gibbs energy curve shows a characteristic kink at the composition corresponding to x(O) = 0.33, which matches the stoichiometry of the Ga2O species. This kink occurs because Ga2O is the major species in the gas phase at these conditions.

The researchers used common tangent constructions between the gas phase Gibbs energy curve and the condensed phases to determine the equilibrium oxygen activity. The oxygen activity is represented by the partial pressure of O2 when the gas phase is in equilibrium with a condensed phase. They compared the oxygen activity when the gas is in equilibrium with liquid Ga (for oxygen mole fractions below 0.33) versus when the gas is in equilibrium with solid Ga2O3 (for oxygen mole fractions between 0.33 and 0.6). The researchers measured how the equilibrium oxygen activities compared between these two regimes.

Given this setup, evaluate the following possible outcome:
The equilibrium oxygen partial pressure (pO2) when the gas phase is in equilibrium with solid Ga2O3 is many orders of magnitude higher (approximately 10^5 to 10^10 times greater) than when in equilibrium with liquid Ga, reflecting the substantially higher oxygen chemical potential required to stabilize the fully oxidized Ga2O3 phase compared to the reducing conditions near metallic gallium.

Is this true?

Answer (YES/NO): YES